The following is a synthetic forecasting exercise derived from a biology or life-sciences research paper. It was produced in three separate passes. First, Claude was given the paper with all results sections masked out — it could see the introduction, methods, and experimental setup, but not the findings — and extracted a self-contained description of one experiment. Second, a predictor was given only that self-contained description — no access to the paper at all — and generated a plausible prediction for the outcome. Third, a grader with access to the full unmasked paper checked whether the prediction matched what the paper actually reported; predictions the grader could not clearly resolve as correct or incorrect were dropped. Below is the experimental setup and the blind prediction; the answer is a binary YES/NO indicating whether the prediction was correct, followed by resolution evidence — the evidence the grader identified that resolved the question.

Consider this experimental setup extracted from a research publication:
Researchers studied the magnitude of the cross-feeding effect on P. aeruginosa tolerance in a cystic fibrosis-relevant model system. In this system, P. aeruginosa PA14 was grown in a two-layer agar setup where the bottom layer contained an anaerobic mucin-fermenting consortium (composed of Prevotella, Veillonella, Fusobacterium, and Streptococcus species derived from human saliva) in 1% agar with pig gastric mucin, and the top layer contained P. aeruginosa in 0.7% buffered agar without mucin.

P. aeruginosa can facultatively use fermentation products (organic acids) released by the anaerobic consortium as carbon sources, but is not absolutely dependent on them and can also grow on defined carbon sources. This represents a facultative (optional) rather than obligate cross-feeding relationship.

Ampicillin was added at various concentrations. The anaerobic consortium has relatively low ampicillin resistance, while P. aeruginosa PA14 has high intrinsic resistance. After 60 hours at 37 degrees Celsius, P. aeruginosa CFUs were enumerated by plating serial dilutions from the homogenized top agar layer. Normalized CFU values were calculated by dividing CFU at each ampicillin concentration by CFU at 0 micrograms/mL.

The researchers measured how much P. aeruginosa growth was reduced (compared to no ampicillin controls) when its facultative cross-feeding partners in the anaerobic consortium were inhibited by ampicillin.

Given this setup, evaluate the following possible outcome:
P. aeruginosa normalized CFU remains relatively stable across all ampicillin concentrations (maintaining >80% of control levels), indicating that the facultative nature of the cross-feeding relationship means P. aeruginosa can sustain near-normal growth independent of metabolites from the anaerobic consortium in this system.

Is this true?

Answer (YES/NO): NO